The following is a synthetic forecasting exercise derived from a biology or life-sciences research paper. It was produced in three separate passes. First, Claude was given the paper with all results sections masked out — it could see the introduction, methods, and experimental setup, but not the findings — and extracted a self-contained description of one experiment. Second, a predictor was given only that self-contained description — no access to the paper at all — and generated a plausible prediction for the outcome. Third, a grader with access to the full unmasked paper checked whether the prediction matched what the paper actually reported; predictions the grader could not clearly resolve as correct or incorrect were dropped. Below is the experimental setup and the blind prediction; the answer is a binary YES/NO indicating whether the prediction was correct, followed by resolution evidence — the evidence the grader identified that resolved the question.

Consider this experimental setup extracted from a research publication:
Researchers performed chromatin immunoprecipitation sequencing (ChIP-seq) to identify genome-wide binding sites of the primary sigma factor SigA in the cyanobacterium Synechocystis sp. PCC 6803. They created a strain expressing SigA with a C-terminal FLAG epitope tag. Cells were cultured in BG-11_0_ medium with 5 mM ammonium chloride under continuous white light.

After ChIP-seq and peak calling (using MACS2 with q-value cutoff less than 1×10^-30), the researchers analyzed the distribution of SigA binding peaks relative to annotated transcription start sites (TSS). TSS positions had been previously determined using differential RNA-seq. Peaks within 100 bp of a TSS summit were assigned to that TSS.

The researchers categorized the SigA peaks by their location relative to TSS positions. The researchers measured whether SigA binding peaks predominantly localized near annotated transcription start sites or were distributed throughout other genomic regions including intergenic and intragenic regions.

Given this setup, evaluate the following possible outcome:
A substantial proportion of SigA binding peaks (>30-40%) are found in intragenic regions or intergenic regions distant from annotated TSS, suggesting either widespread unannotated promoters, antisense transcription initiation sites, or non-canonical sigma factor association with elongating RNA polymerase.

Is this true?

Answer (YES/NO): NO